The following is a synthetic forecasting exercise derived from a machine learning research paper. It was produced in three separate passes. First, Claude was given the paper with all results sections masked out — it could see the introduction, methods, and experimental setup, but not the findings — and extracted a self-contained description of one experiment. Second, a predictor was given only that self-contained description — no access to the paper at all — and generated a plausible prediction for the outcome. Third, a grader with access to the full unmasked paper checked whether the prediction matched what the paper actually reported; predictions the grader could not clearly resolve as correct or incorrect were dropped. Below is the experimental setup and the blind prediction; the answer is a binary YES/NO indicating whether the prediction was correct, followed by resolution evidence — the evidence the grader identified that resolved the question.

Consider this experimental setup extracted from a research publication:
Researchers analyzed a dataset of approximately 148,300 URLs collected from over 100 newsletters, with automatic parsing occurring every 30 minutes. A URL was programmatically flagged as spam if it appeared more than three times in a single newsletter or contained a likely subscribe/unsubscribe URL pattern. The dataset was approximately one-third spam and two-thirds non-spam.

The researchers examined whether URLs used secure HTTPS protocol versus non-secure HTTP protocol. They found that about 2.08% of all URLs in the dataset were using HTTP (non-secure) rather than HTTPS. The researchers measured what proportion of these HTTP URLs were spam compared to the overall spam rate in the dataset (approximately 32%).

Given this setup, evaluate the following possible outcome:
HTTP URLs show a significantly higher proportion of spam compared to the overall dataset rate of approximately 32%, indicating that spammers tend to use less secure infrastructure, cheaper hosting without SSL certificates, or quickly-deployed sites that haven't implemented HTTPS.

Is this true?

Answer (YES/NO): YES